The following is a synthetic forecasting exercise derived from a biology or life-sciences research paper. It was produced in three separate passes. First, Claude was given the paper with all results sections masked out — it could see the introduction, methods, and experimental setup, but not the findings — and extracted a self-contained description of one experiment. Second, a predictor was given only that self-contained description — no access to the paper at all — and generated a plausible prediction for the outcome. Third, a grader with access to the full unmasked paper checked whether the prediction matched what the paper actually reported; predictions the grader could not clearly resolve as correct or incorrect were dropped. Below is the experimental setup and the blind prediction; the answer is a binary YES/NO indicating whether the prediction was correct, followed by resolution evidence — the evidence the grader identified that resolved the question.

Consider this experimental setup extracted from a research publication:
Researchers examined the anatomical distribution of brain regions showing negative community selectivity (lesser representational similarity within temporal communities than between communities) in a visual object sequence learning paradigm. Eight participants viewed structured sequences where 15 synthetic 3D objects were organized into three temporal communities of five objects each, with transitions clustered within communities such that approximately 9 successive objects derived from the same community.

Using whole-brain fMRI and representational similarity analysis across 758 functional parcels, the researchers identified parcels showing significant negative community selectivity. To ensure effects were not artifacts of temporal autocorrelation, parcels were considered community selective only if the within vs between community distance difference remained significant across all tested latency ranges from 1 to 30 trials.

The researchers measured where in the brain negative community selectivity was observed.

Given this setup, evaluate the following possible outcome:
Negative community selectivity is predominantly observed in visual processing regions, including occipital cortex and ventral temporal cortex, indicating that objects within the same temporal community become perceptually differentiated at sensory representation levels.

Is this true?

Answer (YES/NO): NO